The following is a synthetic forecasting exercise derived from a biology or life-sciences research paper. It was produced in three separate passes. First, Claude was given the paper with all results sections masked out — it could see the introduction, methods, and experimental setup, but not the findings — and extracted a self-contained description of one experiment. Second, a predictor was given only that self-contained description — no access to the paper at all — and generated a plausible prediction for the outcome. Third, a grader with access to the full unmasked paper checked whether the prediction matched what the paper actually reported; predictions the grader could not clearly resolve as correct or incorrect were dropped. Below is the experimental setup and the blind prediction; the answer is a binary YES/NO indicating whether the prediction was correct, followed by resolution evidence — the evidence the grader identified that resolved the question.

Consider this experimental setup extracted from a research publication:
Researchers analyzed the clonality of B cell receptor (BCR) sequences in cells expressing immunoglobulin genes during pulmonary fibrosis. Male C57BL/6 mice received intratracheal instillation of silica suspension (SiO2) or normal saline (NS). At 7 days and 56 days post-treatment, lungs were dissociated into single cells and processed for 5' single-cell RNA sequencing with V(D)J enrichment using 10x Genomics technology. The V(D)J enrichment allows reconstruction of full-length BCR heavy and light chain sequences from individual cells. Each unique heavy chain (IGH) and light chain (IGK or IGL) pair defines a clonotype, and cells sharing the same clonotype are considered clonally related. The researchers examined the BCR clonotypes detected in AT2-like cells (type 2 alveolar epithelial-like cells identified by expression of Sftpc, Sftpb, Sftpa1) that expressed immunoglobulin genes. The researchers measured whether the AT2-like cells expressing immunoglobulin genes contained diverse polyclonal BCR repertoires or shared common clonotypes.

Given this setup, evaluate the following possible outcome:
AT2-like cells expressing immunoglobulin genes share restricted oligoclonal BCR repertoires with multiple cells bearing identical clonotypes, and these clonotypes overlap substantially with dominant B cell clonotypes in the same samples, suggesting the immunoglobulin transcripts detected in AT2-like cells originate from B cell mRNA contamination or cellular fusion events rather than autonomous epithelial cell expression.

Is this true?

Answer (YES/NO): NO